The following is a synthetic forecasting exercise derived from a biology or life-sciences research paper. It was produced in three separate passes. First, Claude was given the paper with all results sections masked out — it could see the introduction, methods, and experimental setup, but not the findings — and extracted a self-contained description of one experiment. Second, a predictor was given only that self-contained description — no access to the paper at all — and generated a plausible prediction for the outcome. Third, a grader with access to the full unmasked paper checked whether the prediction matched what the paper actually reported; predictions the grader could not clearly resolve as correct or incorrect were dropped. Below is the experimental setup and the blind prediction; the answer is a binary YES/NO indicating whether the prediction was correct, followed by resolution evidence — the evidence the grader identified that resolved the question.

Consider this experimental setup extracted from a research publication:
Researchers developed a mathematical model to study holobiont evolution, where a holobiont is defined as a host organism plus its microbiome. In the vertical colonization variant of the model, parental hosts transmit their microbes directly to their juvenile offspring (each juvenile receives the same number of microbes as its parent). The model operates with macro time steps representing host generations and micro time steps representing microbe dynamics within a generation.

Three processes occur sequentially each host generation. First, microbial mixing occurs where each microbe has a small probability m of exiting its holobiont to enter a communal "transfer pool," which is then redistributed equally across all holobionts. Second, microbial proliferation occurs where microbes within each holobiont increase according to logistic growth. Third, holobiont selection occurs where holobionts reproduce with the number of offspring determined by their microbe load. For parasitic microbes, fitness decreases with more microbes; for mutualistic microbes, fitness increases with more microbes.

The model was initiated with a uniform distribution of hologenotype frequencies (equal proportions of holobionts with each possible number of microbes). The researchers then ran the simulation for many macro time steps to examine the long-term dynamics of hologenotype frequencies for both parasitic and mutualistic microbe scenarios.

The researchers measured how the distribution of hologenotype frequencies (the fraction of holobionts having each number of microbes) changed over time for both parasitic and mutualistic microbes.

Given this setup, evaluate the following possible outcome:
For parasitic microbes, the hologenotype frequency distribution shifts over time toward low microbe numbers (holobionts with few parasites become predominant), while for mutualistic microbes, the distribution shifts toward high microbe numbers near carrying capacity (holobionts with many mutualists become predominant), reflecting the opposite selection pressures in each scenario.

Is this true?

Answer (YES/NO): YES